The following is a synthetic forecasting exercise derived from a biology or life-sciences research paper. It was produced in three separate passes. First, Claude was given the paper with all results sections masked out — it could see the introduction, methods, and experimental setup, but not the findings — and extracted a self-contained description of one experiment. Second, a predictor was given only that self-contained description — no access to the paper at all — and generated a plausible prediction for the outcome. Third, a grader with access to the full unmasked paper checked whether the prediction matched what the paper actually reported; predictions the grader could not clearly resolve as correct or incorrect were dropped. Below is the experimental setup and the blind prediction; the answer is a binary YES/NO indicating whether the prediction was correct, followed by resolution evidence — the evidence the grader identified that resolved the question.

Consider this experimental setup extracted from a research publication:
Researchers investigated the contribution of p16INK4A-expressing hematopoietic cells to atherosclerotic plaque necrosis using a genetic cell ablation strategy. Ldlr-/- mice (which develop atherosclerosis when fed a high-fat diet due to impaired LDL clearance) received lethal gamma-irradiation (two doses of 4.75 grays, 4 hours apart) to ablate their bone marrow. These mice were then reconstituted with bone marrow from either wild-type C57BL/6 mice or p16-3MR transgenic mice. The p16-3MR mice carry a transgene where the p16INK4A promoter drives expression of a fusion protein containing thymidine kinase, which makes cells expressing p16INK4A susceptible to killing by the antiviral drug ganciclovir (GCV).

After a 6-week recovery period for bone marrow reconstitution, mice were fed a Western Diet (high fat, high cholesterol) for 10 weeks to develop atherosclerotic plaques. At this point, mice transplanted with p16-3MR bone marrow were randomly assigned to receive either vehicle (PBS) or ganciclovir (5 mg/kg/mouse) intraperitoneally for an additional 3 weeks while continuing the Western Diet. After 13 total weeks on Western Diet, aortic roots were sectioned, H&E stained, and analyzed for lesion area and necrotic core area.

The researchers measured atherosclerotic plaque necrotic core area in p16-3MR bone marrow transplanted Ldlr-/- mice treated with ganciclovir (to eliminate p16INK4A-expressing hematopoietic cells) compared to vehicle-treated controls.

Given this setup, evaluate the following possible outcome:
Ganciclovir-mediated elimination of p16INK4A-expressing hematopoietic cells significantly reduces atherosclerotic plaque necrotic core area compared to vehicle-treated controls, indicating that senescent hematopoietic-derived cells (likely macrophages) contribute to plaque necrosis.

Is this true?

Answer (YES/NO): YES